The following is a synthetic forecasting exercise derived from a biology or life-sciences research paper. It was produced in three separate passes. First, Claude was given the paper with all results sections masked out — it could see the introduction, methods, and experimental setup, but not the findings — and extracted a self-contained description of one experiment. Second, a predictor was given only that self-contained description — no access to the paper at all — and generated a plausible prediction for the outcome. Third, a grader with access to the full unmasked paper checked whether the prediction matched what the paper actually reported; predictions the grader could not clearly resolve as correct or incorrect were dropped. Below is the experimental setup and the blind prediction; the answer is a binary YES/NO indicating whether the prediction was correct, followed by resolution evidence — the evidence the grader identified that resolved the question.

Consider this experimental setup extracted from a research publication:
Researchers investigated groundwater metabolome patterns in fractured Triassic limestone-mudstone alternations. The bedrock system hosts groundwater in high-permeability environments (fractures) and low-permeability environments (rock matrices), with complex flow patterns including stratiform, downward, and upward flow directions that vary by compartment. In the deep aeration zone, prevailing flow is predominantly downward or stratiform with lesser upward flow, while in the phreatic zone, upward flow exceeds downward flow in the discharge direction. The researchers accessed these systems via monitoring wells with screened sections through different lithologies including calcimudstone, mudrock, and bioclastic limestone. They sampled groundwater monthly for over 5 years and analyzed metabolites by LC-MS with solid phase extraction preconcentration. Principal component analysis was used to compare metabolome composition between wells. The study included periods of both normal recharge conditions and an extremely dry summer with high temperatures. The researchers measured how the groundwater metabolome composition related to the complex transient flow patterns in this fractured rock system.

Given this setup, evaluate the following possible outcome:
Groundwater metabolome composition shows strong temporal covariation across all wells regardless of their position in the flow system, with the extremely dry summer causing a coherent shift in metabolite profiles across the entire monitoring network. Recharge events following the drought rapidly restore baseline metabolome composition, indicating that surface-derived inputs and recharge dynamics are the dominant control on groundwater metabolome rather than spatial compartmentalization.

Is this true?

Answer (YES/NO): NO